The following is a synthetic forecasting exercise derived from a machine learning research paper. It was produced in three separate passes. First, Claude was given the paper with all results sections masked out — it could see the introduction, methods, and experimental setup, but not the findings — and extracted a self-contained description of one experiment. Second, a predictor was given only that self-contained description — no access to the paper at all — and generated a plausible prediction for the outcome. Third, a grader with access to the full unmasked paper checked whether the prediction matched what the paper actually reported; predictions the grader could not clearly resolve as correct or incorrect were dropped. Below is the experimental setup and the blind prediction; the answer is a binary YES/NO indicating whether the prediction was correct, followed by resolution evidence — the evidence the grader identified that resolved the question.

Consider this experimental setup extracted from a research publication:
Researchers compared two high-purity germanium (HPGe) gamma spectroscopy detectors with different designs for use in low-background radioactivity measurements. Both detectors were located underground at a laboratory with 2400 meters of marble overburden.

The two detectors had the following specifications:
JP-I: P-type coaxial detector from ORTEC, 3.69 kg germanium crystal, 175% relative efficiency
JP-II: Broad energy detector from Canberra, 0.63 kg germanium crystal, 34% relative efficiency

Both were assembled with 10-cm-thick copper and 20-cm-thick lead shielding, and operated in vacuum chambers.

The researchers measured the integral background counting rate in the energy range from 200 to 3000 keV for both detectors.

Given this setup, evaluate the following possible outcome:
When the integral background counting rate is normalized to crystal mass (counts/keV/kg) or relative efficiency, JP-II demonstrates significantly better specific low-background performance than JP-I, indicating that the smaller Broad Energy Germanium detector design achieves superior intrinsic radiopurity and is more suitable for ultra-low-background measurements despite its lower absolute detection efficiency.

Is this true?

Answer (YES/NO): NO